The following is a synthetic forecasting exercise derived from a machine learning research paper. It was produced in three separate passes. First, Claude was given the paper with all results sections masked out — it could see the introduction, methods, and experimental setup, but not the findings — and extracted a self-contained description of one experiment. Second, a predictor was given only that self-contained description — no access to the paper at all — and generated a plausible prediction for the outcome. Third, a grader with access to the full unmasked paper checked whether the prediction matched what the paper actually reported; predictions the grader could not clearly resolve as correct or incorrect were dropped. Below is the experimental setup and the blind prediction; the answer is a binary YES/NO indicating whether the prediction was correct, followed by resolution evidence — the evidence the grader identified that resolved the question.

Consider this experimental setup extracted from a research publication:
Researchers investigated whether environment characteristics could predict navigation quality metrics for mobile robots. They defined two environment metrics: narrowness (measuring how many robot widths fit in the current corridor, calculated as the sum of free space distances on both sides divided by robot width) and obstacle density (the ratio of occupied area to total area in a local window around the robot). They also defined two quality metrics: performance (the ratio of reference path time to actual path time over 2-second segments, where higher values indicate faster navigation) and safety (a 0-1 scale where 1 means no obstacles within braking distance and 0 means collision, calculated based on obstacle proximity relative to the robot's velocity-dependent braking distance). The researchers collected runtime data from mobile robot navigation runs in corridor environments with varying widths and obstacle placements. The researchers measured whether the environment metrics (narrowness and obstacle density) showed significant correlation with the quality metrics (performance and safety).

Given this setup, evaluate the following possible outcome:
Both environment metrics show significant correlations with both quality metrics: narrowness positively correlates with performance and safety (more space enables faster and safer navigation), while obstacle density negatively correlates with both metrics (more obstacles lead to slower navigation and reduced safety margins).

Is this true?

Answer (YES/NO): NO